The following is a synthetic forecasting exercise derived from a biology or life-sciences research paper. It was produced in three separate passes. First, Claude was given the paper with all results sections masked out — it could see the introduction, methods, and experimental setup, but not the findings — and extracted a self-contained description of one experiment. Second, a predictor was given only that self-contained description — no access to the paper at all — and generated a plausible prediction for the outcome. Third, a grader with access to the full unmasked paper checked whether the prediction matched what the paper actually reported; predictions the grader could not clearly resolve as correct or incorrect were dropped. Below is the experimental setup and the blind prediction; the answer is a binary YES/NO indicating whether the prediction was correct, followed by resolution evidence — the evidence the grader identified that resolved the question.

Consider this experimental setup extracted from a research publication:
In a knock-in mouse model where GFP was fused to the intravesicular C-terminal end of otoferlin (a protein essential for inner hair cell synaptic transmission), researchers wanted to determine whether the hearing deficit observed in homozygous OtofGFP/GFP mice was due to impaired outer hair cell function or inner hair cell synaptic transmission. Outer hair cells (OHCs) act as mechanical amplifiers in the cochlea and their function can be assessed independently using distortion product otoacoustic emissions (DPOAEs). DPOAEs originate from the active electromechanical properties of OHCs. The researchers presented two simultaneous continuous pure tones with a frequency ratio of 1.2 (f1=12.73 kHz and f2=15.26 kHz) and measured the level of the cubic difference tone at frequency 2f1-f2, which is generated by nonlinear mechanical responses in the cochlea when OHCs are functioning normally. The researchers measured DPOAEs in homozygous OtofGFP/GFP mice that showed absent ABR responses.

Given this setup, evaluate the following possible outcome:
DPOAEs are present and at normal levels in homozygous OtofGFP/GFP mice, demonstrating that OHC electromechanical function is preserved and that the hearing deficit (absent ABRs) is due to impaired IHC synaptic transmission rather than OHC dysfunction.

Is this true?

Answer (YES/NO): YES